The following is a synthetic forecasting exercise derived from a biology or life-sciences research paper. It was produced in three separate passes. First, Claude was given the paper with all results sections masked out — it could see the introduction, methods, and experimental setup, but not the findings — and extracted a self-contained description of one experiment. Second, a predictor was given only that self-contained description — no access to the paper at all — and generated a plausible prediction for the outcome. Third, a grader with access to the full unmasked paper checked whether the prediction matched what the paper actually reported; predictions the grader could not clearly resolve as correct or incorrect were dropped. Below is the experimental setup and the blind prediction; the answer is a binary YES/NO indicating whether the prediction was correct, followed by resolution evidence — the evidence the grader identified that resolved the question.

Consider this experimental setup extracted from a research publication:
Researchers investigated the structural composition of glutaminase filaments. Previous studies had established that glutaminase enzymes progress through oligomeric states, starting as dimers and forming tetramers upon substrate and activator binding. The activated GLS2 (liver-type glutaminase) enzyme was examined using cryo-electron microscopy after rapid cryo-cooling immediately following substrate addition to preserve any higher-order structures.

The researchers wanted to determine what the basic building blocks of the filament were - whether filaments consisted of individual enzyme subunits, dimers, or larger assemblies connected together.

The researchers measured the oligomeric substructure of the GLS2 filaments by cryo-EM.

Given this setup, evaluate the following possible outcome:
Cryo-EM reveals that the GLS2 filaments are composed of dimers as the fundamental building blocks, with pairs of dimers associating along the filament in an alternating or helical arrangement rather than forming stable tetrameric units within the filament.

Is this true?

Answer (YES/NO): NO